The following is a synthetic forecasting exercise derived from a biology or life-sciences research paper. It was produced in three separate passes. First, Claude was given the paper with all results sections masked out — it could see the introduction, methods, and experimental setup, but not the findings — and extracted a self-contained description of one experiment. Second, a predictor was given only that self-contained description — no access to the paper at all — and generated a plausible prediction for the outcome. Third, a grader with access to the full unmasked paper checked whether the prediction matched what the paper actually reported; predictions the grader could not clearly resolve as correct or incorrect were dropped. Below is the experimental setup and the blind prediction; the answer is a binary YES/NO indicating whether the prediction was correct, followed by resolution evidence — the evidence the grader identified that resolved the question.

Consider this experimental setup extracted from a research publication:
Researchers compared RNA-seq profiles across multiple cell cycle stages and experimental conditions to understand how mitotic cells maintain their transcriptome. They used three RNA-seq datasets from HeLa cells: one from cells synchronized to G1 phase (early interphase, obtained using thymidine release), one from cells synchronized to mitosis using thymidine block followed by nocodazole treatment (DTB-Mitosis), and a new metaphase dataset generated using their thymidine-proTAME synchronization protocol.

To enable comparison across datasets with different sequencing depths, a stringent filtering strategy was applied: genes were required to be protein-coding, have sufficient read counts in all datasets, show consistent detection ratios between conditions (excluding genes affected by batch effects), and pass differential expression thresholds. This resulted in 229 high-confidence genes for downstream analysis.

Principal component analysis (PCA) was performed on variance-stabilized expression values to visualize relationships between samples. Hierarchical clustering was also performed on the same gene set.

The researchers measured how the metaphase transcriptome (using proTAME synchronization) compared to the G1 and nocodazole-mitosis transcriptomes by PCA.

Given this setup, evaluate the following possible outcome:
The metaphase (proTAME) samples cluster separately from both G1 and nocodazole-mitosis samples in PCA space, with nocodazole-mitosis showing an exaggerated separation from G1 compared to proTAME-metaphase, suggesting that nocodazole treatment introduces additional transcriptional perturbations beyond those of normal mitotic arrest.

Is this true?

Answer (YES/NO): NO